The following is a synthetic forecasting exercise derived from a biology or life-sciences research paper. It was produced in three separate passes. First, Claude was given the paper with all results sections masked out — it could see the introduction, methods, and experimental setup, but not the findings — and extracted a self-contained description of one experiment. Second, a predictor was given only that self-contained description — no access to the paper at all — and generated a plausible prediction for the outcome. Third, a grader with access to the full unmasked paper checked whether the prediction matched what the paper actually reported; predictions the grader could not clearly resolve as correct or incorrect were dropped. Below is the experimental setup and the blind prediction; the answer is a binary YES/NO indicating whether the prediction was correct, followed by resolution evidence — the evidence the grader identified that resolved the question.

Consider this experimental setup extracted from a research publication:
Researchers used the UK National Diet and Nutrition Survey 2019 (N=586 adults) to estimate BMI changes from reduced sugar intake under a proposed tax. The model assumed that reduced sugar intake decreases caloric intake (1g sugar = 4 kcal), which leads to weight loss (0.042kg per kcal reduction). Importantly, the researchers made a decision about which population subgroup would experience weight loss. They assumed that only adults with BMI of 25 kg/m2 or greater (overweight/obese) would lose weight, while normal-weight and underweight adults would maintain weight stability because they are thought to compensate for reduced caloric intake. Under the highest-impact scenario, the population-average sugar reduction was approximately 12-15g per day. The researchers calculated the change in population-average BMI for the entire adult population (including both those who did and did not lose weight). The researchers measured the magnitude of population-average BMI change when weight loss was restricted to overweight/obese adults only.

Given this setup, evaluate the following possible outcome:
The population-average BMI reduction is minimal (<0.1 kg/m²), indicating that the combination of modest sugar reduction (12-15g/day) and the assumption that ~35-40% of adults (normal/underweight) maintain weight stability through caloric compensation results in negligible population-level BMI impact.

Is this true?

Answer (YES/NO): NO